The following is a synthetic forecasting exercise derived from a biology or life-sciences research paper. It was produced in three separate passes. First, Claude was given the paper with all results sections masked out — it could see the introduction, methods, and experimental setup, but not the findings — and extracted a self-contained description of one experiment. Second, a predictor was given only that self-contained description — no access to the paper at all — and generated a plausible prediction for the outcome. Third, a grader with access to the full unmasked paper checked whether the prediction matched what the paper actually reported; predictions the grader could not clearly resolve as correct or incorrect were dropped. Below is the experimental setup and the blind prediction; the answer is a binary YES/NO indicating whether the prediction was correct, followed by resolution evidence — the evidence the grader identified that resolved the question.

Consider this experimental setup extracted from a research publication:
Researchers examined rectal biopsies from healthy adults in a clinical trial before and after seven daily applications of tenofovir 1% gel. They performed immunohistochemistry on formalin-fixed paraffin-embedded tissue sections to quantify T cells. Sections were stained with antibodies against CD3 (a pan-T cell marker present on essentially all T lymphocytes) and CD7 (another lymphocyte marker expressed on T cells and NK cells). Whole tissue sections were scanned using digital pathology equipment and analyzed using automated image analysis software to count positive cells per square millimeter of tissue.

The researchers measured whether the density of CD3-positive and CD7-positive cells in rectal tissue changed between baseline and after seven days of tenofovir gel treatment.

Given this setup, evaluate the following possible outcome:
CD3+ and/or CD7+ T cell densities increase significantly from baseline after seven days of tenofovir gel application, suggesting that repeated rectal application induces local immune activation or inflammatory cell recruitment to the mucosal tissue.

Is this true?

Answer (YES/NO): YES